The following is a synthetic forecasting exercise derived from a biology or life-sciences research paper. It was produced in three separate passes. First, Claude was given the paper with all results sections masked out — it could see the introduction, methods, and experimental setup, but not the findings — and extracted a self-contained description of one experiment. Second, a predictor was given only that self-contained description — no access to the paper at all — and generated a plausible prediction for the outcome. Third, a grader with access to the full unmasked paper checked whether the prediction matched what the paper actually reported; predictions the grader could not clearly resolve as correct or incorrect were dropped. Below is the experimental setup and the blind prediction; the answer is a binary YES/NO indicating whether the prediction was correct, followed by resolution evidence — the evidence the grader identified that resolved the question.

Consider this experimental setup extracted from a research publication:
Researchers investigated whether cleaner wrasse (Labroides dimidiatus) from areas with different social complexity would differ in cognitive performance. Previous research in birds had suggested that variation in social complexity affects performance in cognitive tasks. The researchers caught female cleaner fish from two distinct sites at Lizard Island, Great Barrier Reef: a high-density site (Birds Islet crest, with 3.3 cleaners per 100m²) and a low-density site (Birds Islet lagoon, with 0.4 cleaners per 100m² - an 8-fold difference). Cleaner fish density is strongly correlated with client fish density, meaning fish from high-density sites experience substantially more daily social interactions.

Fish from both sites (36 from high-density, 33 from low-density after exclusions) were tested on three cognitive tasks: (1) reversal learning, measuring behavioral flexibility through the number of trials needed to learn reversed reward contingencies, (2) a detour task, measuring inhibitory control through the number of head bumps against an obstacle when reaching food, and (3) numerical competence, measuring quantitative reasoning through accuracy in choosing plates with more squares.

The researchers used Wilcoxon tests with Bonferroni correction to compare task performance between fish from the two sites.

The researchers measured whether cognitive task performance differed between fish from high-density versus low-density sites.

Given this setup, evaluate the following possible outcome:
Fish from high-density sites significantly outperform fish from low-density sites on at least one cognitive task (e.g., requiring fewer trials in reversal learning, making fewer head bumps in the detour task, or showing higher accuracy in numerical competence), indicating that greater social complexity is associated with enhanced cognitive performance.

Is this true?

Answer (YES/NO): NO